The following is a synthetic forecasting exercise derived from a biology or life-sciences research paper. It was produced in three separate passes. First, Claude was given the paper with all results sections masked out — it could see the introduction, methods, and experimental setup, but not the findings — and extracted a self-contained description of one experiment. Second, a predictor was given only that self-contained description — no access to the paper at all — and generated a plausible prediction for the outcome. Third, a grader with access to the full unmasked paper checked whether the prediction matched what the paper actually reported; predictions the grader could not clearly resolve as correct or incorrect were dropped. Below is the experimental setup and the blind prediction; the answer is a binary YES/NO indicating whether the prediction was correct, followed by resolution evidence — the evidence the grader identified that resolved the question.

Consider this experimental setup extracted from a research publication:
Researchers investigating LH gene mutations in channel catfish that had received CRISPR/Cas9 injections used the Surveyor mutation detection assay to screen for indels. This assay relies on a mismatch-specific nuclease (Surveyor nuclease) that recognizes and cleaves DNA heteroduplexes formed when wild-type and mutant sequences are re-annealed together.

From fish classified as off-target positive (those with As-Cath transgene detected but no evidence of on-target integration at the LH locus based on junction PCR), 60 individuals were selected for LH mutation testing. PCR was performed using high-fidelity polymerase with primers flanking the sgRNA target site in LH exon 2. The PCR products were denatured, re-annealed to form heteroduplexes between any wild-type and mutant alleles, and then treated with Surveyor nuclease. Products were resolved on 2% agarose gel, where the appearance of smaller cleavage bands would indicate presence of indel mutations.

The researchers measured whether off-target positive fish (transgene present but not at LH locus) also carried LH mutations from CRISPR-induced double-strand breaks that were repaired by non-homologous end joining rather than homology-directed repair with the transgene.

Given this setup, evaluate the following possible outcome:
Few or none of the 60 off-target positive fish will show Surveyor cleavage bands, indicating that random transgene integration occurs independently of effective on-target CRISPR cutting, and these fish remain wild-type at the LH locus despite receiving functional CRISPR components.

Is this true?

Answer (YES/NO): YES